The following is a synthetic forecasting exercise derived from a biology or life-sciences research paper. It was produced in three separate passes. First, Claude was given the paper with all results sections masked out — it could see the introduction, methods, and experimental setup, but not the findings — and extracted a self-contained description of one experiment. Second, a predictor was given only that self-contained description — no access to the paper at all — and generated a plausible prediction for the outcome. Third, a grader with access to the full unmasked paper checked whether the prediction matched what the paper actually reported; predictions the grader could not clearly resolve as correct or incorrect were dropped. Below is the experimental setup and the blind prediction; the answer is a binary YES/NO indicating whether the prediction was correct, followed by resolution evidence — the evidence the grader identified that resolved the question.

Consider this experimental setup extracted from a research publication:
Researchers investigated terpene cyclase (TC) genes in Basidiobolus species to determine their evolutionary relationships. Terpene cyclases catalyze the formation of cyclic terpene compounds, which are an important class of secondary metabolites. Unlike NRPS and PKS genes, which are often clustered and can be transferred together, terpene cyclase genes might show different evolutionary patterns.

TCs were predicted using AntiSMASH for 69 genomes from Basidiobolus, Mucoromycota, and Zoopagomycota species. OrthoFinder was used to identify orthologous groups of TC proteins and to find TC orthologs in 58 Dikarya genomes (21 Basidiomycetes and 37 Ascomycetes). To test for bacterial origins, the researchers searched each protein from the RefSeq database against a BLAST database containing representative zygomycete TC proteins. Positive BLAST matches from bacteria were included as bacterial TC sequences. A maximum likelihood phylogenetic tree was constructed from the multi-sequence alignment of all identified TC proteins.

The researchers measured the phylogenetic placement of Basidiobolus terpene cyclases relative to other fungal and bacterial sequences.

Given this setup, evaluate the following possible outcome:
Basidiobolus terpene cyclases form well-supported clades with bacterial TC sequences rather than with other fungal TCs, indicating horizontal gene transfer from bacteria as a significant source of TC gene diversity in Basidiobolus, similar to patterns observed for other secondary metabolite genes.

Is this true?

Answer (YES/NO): NO